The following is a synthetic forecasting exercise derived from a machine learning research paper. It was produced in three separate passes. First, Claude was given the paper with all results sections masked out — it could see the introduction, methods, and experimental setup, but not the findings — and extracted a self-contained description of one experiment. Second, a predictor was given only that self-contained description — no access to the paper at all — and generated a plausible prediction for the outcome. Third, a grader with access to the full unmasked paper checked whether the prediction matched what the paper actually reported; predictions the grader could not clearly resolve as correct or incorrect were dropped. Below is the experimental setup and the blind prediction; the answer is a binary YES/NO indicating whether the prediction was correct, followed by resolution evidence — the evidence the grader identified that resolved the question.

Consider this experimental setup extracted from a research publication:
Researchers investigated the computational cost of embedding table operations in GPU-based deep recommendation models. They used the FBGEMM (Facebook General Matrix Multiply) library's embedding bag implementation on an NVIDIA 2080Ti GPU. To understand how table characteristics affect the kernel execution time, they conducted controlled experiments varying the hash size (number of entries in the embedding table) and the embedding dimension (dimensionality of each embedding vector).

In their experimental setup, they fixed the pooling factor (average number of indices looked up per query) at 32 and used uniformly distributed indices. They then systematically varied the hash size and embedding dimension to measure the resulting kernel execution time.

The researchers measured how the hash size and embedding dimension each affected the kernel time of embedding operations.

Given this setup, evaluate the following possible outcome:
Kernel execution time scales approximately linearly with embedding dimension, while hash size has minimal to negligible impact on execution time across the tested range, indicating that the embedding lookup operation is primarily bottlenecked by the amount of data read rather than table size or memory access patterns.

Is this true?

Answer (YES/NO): NO